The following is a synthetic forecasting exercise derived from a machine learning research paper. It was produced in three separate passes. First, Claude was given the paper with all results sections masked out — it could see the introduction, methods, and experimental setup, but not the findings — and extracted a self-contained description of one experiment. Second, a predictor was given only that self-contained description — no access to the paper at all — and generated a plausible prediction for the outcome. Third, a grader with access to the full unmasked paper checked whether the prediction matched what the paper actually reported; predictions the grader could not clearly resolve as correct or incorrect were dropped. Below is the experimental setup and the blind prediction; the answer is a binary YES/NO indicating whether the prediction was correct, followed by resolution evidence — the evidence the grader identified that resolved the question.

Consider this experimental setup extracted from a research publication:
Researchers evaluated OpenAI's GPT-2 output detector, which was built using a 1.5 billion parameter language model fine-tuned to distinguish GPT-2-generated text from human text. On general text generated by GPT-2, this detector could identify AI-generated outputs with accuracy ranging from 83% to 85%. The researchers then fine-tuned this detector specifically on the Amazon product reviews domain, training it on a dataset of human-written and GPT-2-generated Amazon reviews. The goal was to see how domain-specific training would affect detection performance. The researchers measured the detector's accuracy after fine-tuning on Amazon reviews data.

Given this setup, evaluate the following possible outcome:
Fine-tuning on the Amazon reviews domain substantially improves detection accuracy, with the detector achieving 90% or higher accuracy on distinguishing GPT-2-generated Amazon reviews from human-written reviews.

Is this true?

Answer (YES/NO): NO